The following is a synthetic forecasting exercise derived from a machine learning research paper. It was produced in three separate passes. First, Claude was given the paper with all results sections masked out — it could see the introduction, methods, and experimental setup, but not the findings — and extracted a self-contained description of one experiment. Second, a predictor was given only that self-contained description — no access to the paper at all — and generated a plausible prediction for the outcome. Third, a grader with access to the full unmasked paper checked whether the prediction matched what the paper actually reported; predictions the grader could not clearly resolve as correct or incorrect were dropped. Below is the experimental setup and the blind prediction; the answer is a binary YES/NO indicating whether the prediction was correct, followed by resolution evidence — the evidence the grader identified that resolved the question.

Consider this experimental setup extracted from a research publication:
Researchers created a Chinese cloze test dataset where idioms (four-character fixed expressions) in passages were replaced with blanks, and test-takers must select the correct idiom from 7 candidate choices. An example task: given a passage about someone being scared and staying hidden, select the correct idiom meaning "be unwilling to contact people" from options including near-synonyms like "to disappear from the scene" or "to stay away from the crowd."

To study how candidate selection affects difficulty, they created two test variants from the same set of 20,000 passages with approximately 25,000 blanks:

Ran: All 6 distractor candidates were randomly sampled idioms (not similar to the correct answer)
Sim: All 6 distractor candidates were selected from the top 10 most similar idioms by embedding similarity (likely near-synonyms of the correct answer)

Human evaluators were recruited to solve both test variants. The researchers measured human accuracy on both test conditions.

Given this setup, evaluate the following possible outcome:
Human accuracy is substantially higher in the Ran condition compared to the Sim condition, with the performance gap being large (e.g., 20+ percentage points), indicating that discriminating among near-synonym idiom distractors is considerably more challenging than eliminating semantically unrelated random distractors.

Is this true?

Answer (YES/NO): NO